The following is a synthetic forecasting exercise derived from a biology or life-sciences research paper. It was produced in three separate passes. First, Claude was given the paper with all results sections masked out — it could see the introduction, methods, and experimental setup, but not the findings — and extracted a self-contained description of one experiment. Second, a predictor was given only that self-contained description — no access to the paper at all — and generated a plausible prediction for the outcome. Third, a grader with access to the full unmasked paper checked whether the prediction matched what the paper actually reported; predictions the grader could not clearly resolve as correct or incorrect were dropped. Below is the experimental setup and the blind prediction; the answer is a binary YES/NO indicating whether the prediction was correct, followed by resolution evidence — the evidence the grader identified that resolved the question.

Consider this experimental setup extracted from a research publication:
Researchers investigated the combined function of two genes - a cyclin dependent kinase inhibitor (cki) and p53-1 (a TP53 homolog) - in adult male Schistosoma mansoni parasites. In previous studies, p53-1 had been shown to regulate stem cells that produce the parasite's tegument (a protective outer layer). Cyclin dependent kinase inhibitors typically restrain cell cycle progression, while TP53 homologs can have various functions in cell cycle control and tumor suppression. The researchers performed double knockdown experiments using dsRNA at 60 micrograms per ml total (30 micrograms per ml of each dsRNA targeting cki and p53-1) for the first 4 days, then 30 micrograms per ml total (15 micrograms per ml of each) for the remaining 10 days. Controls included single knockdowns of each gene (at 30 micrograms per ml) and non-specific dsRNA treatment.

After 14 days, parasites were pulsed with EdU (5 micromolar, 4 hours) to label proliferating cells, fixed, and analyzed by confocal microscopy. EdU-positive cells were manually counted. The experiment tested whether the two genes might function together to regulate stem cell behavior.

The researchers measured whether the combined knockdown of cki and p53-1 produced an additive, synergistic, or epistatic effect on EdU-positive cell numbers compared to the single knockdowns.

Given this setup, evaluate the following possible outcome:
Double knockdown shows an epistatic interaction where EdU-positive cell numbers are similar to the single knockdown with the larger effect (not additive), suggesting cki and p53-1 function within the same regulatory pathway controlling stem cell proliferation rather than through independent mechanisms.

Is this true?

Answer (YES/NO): NO